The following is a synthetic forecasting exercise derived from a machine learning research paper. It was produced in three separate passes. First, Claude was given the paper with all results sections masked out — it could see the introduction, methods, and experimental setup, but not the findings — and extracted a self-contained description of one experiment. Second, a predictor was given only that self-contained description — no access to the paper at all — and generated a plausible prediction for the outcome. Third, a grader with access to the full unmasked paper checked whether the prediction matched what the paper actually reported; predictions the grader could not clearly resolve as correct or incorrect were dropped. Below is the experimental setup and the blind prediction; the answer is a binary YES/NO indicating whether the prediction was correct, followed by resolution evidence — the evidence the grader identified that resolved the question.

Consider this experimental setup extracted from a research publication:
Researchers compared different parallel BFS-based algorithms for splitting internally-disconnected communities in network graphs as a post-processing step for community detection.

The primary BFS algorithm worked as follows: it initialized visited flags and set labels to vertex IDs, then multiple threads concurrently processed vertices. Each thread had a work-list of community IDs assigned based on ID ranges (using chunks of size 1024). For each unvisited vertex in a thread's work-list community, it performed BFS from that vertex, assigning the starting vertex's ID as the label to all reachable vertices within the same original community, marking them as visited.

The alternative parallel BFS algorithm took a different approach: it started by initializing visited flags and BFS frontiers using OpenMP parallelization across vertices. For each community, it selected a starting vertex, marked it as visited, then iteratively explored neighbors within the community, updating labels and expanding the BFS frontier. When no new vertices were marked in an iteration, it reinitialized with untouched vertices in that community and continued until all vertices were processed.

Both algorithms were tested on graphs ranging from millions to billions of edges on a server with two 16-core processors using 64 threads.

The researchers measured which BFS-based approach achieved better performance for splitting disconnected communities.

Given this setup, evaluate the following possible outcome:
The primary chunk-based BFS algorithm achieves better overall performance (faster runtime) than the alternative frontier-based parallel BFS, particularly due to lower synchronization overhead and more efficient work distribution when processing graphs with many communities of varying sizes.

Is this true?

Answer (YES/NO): YES